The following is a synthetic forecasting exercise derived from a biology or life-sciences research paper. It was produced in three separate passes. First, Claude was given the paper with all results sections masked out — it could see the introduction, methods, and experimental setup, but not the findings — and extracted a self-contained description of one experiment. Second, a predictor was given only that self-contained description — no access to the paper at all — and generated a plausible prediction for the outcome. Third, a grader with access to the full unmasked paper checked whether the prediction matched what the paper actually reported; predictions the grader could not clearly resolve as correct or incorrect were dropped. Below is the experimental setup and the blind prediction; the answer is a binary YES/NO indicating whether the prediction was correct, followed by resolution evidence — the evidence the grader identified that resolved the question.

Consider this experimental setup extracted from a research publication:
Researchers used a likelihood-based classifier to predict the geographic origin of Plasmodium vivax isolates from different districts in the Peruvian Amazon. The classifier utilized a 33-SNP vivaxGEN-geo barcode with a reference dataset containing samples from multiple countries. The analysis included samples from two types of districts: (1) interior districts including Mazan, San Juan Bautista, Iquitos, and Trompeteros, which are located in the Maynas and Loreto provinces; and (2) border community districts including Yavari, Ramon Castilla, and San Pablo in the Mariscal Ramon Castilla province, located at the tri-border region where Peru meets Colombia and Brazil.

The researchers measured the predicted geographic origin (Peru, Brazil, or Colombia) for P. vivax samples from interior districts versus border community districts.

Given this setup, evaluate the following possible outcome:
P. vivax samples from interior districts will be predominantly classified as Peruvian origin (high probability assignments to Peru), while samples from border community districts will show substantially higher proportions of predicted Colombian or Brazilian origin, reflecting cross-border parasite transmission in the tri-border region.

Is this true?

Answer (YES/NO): YES